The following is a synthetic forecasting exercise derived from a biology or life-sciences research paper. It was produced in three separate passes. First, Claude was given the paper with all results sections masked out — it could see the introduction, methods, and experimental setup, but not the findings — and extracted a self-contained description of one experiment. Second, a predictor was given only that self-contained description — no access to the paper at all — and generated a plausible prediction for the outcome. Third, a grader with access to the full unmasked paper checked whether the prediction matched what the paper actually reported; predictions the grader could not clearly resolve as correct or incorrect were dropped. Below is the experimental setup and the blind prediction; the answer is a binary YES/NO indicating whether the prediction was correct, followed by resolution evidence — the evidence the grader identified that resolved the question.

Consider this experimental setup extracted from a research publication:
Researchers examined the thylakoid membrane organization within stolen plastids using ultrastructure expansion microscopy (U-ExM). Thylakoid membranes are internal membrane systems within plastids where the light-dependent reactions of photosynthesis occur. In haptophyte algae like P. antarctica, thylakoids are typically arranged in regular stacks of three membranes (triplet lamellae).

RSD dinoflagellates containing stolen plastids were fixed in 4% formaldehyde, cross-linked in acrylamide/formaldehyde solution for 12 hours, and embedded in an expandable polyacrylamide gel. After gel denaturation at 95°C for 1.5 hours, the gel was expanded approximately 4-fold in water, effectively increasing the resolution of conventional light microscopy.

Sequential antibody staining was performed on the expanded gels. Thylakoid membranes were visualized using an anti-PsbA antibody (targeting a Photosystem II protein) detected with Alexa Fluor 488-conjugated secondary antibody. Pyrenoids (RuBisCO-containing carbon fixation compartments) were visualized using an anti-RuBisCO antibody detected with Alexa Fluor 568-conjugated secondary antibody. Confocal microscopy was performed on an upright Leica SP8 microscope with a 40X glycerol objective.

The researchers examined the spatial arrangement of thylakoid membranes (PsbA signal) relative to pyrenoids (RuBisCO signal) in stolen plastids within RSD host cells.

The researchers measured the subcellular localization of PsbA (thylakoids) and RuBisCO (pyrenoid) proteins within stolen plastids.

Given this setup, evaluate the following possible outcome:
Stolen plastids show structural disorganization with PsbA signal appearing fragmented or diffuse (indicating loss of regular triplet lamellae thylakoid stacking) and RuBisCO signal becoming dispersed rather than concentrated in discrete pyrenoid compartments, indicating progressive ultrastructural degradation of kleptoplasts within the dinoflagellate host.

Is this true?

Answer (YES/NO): NO